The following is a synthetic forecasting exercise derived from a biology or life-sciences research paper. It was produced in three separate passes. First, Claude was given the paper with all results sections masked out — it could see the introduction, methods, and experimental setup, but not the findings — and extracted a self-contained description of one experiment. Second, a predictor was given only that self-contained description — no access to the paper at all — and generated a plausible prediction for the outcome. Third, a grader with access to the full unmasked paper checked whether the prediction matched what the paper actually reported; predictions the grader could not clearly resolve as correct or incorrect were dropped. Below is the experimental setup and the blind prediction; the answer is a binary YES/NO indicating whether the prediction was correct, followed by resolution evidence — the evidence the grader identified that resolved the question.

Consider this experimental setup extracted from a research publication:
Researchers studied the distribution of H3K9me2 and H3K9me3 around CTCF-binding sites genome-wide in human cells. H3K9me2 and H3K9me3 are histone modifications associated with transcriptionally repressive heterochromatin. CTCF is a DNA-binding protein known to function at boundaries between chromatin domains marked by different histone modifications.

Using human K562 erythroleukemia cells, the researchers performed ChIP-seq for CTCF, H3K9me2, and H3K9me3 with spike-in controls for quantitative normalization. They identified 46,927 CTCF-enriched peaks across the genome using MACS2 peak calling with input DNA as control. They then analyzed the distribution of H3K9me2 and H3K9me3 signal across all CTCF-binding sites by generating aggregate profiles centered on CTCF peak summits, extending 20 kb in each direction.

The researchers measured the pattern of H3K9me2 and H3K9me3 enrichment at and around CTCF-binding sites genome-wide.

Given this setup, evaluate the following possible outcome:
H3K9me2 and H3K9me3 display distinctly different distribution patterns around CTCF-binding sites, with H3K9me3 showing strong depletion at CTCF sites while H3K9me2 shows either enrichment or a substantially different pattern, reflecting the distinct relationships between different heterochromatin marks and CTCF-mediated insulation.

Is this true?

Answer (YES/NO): NO